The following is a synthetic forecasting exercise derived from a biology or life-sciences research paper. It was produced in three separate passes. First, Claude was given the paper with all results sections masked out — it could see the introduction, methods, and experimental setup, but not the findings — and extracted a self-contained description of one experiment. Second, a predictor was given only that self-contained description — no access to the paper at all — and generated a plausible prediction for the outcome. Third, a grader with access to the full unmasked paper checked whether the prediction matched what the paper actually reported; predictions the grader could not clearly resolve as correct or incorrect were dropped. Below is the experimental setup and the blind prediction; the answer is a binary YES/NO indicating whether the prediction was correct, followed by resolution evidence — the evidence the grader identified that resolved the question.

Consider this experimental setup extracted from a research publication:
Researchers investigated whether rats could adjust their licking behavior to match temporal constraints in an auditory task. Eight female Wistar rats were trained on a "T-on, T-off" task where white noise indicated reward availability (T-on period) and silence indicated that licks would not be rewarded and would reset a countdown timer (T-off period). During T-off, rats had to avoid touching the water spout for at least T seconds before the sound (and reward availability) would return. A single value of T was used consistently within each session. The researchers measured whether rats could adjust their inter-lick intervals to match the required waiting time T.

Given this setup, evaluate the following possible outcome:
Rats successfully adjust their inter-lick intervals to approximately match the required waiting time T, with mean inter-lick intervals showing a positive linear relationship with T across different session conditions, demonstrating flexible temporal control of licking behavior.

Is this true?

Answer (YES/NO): YES